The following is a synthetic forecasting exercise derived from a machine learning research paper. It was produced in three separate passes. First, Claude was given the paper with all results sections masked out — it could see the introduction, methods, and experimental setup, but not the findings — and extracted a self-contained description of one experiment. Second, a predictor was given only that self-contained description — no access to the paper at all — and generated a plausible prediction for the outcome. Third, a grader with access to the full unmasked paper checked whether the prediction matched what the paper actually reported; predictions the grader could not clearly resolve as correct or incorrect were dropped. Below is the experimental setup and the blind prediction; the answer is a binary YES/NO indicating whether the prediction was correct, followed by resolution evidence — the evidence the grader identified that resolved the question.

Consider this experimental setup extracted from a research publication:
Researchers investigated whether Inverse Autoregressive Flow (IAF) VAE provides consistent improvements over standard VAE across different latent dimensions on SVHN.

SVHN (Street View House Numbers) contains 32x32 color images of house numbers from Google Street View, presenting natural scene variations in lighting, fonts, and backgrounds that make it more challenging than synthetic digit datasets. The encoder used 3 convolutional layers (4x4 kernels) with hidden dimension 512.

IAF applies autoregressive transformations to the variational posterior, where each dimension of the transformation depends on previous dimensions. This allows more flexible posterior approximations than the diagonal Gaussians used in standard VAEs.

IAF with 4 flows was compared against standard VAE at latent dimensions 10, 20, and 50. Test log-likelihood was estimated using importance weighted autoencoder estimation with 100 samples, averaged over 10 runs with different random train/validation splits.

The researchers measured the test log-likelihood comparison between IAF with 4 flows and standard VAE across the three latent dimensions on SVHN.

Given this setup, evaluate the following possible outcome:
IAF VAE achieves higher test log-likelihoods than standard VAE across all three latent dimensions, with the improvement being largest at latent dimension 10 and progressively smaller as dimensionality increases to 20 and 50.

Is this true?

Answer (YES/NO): NO